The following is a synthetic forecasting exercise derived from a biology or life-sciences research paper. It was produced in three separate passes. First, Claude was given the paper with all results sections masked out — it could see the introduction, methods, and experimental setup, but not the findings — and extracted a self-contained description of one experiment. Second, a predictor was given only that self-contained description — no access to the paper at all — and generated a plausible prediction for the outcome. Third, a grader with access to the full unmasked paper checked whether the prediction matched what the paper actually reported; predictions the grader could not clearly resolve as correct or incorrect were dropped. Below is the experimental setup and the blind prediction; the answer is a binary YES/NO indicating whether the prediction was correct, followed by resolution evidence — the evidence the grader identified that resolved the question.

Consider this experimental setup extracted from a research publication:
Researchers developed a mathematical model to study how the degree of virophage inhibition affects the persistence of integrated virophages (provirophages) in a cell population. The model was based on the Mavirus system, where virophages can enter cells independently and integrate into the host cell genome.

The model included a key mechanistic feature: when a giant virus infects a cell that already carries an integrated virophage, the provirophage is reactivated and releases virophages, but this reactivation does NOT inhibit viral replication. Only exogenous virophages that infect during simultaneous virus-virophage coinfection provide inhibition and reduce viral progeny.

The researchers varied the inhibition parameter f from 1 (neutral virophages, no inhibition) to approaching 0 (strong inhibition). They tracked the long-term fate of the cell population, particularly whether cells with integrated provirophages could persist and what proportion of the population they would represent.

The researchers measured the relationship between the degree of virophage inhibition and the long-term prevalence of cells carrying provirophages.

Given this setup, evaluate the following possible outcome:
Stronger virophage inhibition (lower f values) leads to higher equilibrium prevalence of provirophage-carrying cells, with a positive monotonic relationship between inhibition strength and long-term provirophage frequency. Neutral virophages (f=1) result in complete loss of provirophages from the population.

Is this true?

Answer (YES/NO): NO